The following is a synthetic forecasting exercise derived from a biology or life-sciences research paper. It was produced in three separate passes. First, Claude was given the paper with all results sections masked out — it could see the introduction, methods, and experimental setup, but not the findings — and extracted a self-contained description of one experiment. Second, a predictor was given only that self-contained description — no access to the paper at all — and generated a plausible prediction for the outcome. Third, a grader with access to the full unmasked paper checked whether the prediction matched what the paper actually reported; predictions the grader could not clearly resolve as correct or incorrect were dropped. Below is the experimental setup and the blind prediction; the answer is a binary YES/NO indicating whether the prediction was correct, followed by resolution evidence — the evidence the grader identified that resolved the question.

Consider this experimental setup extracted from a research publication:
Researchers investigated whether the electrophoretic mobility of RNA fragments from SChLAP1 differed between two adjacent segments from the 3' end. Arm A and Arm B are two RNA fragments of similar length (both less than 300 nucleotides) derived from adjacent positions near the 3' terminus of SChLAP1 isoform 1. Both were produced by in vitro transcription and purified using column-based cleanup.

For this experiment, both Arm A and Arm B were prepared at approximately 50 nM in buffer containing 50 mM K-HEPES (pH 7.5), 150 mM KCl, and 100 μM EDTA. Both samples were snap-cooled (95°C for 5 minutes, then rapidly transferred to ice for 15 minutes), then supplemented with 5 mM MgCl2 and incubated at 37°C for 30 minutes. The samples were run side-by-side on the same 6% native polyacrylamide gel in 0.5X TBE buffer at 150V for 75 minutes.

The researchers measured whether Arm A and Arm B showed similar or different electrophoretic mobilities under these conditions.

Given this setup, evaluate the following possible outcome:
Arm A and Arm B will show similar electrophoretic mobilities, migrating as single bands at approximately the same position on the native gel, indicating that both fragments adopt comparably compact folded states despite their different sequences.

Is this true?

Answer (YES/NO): NO